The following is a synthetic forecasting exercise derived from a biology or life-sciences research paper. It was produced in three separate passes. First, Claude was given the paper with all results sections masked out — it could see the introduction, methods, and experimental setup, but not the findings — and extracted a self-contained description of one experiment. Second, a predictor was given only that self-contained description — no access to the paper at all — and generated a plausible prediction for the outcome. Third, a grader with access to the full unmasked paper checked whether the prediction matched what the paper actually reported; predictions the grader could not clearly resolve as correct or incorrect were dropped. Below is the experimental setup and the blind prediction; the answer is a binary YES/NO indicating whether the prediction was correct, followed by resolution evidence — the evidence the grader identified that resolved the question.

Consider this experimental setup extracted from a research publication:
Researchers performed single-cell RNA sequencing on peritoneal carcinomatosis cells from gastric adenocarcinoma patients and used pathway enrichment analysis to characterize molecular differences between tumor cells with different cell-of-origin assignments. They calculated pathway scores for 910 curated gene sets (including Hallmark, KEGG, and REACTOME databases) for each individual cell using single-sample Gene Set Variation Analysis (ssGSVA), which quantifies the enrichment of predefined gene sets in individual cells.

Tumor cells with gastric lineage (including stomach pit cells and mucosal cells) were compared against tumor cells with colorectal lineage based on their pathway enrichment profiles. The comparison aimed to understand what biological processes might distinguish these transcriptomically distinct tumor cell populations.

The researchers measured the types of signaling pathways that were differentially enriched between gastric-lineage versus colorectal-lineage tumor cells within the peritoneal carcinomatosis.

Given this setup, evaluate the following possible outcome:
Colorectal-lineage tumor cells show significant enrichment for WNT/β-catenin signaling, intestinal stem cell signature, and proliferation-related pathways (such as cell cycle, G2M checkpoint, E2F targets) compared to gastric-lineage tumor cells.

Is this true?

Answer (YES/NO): NO